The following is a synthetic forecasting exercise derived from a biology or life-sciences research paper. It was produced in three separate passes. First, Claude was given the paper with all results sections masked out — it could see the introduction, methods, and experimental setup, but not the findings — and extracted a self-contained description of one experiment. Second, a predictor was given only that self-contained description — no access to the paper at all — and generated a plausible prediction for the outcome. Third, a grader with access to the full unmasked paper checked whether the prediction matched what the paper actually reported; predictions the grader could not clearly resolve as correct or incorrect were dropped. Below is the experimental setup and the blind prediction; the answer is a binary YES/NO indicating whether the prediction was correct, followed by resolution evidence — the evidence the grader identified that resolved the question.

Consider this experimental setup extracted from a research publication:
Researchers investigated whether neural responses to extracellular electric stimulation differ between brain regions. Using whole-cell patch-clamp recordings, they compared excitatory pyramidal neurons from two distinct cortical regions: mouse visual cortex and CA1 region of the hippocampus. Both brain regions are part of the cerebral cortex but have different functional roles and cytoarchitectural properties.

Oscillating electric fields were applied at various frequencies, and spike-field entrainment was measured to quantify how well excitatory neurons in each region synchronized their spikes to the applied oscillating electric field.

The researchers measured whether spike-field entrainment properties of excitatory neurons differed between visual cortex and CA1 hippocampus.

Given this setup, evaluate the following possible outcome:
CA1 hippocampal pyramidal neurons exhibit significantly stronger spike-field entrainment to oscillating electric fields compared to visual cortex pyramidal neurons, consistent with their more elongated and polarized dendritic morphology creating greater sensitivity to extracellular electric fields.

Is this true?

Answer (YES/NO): NO